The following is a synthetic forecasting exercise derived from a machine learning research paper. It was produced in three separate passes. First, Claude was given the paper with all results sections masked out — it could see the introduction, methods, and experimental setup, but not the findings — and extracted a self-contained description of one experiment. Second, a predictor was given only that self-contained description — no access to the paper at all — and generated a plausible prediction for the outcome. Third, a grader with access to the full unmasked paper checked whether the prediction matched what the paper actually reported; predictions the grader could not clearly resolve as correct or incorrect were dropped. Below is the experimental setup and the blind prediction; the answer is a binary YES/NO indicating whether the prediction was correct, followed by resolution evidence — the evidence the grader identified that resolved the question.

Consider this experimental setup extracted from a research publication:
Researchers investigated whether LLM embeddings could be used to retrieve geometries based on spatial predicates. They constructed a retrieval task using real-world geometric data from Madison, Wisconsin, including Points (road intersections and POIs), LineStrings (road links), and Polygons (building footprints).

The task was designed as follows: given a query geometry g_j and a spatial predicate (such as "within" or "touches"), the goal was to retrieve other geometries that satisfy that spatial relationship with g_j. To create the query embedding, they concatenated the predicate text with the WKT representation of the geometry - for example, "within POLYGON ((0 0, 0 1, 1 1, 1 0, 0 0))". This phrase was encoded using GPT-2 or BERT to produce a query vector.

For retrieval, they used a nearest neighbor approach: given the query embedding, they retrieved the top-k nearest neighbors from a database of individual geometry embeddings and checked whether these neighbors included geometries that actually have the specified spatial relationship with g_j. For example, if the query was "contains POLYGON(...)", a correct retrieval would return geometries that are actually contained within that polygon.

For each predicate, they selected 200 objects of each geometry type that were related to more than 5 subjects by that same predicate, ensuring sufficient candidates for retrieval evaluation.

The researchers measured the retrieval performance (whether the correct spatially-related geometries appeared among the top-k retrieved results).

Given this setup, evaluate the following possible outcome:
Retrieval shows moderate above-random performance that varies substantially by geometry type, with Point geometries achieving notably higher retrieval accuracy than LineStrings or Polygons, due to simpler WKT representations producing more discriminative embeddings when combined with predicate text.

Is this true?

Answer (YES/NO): NO